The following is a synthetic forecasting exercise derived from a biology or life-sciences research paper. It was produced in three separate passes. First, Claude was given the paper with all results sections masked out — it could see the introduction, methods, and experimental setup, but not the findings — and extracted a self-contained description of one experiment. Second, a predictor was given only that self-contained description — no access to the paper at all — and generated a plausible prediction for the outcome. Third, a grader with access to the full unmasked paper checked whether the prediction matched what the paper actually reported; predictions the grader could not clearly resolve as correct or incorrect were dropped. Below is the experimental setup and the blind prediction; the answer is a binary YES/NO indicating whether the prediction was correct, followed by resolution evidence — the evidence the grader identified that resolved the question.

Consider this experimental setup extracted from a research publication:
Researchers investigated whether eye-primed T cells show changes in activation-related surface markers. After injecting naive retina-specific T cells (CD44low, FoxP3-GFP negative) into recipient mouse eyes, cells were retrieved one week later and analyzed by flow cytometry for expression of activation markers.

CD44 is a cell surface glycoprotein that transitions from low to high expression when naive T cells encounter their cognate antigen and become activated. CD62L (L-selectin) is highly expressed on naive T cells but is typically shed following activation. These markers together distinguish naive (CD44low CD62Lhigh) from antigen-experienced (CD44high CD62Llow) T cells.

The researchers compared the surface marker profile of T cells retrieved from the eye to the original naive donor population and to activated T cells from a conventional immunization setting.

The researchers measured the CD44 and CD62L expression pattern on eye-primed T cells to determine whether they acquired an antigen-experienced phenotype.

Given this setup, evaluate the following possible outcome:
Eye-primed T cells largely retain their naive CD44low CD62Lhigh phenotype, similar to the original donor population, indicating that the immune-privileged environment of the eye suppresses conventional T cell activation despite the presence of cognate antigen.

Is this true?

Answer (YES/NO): NO